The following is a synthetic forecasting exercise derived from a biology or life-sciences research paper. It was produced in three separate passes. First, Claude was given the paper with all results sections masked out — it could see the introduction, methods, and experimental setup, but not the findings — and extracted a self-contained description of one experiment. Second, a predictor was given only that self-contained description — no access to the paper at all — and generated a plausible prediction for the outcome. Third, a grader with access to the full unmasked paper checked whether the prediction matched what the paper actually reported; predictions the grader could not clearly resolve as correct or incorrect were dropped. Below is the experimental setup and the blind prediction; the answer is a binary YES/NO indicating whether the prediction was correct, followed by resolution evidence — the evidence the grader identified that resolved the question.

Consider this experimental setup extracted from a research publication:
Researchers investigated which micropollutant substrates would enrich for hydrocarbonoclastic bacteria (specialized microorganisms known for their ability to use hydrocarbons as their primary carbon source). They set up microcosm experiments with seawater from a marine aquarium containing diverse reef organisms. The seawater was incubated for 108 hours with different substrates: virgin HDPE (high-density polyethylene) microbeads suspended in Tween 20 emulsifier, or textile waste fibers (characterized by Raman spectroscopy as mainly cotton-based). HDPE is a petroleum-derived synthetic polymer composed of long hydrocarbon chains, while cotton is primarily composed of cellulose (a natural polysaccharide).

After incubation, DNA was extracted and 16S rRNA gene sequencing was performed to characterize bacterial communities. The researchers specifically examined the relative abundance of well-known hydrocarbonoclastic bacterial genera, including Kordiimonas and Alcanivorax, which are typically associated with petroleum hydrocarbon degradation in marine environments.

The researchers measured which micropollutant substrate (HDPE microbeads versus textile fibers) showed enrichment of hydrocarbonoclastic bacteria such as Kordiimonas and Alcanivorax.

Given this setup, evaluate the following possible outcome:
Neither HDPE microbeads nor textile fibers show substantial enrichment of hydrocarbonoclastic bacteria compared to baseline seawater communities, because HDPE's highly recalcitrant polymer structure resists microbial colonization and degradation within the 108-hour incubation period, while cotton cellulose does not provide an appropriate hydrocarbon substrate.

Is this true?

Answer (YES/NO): NO